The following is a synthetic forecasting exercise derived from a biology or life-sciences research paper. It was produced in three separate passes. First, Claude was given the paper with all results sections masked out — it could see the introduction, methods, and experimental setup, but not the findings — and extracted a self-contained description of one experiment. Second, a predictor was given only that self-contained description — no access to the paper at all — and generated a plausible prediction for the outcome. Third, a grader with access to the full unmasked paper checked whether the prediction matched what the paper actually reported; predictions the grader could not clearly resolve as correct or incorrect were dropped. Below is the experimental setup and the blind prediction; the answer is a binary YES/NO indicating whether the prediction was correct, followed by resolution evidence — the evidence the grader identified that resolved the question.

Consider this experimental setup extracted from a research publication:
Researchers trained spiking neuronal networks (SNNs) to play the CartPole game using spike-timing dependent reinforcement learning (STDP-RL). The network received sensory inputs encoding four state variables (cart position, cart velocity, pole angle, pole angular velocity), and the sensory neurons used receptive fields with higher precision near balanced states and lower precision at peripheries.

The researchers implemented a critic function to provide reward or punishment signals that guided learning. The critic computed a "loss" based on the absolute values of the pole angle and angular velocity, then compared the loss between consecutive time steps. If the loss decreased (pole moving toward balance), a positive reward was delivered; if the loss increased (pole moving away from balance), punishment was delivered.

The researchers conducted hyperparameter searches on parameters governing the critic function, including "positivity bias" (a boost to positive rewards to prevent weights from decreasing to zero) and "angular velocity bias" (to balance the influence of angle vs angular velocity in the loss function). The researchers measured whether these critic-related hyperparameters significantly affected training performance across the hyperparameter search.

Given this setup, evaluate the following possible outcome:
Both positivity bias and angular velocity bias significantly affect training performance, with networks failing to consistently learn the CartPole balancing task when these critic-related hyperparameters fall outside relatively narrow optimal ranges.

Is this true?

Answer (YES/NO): NO